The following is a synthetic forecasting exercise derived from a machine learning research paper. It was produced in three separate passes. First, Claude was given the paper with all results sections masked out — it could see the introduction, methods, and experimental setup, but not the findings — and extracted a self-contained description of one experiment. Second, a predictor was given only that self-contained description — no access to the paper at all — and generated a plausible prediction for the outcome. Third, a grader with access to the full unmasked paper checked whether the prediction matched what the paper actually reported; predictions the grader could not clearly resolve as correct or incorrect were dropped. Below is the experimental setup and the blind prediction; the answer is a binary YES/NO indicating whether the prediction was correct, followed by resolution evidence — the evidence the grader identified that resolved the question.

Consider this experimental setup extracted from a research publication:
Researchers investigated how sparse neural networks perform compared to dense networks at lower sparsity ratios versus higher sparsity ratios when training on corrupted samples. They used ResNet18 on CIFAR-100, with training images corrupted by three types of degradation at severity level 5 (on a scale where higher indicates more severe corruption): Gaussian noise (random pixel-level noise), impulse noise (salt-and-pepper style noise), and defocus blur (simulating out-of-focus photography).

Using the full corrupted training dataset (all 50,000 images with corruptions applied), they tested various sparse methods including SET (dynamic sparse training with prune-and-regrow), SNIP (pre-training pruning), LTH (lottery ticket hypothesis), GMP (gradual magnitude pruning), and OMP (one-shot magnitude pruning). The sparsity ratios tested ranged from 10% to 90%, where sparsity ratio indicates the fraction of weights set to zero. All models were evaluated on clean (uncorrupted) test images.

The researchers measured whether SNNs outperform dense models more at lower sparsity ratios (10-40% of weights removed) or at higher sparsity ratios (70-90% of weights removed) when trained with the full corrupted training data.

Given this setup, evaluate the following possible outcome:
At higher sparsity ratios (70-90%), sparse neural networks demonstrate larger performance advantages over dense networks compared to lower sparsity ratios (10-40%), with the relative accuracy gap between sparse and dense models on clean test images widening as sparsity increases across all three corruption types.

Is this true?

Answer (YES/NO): NO